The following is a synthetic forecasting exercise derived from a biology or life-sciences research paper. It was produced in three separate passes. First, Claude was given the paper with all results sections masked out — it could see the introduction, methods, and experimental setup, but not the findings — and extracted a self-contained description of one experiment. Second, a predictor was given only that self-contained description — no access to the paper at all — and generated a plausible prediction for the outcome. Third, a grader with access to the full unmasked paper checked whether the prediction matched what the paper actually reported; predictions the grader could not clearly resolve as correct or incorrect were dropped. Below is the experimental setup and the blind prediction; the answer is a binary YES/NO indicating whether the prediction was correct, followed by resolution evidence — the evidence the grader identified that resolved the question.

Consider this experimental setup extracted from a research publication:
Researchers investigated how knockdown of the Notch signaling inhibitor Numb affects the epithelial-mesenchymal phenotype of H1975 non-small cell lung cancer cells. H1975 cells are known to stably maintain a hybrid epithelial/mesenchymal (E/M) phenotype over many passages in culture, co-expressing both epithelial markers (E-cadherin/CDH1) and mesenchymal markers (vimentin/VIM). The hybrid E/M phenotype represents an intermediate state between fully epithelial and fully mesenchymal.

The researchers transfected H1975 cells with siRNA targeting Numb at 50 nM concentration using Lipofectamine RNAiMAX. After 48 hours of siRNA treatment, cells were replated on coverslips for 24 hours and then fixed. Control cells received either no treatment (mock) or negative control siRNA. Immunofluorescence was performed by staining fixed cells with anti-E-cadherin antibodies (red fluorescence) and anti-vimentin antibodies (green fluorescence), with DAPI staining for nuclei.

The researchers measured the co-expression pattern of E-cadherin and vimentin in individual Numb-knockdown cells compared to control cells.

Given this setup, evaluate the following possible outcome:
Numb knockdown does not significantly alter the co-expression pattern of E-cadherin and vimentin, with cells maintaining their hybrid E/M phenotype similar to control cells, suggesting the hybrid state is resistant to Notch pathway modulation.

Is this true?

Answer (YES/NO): NO